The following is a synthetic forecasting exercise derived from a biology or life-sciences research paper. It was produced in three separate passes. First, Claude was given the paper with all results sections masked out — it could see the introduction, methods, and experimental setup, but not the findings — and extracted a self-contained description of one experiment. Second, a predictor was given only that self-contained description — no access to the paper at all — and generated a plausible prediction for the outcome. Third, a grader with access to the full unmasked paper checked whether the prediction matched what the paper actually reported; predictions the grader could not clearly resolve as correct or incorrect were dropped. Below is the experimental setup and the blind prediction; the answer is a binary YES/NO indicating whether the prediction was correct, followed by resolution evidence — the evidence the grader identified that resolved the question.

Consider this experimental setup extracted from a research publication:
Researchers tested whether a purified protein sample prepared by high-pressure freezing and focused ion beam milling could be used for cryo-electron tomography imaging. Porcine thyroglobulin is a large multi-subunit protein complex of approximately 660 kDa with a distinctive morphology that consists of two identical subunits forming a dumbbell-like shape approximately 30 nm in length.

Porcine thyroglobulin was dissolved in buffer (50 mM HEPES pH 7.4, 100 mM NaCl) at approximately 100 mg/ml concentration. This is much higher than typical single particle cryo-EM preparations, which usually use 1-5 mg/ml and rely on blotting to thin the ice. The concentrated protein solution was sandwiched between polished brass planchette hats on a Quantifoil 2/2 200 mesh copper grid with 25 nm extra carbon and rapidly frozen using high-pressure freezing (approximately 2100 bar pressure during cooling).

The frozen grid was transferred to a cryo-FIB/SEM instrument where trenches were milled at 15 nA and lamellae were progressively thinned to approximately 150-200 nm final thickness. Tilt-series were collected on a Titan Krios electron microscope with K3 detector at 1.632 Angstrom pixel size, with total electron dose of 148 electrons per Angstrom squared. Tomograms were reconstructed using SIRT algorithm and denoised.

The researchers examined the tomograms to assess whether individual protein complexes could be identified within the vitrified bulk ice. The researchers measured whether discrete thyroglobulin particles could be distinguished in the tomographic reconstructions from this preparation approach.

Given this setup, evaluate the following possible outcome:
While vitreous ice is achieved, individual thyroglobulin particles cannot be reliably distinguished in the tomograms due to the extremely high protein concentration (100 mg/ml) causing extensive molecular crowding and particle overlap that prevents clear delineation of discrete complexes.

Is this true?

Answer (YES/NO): NO